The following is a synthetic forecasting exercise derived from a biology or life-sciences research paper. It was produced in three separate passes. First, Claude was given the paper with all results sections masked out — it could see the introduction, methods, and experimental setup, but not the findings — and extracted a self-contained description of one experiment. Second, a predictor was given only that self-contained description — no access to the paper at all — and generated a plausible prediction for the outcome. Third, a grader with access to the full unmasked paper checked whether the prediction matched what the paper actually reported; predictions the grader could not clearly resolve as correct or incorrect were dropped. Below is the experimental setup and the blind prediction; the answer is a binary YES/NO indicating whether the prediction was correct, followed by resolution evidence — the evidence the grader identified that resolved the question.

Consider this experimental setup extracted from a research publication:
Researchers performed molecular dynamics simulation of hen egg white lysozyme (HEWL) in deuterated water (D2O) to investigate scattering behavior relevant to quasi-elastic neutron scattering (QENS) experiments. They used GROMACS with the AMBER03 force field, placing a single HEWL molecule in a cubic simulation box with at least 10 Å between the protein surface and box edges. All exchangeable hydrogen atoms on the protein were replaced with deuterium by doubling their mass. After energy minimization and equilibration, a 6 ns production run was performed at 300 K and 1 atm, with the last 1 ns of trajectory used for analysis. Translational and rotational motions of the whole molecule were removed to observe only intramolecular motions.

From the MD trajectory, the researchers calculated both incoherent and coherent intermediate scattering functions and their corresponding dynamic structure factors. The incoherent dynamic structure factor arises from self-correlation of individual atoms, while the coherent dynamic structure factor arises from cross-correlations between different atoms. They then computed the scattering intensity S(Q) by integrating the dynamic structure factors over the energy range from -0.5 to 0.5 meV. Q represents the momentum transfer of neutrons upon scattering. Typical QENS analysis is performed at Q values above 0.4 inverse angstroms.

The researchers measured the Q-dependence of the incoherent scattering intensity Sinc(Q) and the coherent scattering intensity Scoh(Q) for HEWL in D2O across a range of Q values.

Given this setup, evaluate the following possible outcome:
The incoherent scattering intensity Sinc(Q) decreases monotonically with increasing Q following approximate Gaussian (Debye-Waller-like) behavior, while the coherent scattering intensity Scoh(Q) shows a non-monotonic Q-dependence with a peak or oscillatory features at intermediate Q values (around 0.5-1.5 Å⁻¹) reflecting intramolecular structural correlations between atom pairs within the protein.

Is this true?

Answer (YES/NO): NO